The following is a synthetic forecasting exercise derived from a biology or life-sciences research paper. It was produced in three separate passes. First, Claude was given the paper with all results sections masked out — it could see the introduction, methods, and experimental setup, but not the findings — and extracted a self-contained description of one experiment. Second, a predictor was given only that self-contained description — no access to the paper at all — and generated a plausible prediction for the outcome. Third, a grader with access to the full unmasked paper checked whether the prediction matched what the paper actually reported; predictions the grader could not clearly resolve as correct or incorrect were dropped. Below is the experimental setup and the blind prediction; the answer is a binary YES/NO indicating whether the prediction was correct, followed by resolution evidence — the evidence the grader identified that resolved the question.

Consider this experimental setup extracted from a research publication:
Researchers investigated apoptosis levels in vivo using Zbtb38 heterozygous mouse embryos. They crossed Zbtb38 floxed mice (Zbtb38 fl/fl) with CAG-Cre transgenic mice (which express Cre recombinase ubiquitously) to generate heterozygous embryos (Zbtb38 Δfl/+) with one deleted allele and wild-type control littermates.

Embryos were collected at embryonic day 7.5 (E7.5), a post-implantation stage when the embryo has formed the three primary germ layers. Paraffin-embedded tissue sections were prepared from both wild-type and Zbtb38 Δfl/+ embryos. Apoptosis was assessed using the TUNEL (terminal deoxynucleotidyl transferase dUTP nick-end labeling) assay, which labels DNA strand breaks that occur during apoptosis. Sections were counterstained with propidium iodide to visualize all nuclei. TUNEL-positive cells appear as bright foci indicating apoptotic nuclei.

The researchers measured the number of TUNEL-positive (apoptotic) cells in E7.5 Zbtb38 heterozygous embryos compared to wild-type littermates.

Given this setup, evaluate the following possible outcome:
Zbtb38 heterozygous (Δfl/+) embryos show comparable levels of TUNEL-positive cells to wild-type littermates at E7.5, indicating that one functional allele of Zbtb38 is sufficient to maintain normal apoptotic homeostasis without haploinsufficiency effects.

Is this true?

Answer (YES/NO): NO